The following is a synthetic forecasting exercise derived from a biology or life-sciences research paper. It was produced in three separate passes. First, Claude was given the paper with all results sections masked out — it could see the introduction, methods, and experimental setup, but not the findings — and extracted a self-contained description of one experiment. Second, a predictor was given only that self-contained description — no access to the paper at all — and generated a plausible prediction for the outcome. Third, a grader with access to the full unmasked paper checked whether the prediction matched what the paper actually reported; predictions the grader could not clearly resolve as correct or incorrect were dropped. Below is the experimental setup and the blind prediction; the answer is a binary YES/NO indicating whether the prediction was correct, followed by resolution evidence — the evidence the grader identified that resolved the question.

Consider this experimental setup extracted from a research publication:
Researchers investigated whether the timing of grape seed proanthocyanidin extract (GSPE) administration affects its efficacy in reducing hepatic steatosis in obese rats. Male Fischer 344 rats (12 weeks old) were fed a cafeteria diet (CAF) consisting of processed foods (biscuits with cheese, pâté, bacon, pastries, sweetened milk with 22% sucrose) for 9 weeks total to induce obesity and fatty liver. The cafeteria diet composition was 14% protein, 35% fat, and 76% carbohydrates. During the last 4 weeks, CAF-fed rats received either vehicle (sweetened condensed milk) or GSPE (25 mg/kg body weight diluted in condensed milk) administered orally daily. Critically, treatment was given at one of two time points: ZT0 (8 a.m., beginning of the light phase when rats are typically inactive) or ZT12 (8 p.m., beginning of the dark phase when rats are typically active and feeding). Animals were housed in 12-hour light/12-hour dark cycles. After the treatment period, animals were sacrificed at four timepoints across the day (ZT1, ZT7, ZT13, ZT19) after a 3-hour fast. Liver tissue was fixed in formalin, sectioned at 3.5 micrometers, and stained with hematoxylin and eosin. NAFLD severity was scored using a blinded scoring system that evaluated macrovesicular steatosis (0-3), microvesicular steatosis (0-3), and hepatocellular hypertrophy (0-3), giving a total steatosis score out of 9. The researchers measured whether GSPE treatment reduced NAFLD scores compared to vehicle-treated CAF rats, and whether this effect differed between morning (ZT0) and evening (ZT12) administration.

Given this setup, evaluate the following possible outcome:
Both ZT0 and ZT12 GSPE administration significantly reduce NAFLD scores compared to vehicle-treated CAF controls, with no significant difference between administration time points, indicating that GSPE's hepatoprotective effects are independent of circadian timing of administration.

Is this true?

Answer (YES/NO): NO